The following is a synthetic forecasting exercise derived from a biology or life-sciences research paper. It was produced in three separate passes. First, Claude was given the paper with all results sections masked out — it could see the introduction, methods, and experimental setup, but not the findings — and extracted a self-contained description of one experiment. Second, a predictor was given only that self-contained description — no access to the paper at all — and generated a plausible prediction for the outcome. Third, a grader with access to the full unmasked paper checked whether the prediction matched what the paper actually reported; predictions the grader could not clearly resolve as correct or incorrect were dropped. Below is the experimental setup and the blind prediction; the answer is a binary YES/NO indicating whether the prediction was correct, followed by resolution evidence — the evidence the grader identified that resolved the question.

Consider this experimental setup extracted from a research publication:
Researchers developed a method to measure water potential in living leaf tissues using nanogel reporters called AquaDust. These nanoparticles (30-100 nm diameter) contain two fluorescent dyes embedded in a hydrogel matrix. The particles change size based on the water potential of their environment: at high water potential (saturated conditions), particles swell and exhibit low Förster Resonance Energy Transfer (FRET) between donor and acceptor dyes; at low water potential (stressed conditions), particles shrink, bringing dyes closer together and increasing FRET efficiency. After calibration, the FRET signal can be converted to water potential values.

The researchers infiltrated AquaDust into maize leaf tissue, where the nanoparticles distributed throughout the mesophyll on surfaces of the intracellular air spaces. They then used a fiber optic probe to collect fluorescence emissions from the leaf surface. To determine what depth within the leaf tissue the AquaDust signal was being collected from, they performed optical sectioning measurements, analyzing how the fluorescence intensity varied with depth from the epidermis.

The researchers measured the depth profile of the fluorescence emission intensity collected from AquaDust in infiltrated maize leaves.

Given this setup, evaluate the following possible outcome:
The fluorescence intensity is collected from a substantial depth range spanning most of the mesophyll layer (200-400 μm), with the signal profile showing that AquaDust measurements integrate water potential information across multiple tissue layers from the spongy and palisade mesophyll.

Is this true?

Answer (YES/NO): NO